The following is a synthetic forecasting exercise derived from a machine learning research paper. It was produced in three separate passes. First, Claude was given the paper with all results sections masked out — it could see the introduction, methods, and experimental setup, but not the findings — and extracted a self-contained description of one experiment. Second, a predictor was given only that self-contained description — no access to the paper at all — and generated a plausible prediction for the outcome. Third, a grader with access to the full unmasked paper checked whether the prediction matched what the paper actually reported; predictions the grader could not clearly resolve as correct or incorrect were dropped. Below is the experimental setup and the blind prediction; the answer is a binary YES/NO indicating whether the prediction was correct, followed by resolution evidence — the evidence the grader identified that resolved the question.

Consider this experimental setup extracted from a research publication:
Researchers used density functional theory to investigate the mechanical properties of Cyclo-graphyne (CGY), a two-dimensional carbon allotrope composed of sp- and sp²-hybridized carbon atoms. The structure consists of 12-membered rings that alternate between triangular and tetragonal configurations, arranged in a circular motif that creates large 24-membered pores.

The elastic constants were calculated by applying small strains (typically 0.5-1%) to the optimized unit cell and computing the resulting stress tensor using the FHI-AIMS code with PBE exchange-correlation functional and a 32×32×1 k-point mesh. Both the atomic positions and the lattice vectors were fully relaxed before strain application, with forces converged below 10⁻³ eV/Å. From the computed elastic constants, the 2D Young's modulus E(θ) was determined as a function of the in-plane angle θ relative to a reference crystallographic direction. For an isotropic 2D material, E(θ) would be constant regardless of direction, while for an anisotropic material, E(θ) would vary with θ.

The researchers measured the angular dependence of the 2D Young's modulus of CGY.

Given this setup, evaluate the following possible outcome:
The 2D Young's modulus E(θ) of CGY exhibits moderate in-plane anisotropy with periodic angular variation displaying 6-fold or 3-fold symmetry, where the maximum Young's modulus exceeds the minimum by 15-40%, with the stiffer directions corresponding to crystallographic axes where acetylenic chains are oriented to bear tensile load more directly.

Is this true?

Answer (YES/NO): NO